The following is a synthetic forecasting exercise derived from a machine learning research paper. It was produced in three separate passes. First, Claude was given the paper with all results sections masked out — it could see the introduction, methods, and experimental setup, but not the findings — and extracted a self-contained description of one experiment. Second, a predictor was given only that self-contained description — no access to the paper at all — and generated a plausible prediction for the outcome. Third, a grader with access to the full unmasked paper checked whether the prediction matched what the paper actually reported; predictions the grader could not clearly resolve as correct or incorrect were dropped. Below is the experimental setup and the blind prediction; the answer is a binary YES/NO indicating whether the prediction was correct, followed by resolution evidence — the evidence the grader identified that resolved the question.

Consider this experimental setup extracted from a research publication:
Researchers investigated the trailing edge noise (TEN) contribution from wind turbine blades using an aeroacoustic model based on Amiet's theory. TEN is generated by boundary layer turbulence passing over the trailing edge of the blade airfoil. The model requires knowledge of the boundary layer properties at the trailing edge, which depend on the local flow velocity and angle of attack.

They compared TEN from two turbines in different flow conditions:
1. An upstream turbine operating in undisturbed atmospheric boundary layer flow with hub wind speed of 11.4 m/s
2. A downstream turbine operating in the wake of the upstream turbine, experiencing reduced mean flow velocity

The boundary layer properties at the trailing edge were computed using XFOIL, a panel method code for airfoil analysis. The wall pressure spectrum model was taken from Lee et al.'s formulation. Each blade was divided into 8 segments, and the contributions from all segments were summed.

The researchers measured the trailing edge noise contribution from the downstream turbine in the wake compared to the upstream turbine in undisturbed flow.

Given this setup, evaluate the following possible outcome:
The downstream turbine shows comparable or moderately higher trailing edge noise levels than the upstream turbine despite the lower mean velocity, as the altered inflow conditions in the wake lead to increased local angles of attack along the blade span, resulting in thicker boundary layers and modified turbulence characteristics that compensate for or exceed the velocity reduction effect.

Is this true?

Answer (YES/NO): NO